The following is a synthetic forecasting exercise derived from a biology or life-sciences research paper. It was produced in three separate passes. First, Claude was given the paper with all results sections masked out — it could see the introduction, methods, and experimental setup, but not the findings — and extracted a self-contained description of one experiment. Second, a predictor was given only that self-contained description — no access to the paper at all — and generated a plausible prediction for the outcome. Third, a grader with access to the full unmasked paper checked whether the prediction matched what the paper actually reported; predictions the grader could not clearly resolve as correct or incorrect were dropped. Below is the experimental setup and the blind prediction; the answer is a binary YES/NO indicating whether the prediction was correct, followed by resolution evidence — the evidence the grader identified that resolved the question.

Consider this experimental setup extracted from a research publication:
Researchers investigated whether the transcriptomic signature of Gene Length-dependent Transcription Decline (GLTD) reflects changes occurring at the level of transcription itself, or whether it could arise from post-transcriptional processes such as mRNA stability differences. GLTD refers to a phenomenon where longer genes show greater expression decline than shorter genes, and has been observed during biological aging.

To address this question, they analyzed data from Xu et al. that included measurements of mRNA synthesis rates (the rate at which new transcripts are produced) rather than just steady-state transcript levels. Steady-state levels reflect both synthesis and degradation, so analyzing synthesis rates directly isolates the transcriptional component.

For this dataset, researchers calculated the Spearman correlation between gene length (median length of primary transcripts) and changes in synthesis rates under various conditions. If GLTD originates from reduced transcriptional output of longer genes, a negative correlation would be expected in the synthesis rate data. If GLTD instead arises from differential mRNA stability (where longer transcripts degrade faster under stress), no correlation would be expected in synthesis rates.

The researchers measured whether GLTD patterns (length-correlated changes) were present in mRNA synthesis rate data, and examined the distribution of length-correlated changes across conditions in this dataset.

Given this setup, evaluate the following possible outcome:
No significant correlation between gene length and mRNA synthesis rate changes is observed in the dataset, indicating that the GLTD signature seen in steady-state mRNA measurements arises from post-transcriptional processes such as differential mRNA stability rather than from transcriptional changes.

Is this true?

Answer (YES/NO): NO